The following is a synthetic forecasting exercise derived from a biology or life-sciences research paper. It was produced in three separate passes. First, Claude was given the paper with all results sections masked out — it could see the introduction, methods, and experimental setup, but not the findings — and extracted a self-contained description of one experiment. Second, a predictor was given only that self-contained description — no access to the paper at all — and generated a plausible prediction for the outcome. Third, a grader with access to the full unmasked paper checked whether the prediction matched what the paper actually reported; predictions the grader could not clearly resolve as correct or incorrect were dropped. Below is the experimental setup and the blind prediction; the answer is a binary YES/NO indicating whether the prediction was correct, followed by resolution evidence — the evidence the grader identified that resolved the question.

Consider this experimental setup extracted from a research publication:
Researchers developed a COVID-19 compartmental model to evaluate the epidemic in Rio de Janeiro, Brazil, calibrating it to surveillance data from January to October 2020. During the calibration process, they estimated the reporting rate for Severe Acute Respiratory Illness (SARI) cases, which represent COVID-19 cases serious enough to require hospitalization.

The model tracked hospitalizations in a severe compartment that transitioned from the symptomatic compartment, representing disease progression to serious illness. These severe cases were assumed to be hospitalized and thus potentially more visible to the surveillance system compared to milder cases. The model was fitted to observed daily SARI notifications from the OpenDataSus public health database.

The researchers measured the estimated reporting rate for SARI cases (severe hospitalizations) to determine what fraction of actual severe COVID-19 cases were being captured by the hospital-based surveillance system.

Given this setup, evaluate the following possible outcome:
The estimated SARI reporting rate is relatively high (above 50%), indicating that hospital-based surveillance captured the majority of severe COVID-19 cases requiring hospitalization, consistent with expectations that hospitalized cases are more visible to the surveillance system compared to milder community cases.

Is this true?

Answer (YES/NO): YES